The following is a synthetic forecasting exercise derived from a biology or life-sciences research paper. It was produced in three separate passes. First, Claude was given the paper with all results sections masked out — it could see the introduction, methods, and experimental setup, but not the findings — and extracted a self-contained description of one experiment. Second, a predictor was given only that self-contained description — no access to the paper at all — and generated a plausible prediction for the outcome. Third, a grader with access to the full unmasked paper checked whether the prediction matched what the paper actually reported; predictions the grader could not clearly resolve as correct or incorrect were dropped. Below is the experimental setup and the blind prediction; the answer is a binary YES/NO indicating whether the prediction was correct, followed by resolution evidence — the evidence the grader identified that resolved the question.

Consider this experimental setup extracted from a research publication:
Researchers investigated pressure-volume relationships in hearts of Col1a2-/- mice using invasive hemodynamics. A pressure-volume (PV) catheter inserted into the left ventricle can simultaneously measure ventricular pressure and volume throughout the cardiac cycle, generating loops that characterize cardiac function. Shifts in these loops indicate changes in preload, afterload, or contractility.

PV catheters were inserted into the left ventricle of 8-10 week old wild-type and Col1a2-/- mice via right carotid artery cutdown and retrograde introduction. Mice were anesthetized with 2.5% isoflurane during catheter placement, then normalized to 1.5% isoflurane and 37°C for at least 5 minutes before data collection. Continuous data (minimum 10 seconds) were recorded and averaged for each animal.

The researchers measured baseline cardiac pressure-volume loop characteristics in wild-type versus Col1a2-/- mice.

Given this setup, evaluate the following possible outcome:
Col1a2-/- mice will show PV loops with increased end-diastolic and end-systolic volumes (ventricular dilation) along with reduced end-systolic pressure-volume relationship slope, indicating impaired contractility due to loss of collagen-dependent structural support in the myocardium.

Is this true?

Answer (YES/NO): NO